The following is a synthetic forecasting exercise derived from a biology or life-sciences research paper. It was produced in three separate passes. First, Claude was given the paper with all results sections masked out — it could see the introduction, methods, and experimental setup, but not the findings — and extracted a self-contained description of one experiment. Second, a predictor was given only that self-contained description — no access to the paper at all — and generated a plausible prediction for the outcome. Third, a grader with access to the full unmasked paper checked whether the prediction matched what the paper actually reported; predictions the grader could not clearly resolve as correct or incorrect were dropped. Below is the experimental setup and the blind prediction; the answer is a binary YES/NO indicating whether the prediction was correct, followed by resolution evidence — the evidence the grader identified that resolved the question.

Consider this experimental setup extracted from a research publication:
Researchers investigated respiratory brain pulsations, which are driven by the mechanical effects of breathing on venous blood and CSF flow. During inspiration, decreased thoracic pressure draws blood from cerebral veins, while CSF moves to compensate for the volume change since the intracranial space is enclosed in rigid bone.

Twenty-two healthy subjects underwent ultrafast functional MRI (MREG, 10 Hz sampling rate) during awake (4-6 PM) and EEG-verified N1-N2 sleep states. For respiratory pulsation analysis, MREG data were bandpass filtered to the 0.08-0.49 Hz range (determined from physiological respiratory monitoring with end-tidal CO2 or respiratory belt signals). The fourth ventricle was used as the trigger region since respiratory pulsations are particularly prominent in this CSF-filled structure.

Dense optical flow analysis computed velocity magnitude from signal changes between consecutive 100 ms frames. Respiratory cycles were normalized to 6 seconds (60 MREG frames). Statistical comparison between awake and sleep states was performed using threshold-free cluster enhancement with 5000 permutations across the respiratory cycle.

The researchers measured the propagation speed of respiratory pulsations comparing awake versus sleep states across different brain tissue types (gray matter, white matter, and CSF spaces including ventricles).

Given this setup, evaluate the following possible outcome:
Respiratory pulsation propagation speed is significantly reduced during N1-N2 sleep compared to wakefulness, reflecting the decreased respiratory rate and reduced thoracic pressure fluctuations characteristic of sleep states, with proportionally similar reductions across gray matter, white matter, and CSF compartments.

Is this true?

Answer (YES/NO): NO